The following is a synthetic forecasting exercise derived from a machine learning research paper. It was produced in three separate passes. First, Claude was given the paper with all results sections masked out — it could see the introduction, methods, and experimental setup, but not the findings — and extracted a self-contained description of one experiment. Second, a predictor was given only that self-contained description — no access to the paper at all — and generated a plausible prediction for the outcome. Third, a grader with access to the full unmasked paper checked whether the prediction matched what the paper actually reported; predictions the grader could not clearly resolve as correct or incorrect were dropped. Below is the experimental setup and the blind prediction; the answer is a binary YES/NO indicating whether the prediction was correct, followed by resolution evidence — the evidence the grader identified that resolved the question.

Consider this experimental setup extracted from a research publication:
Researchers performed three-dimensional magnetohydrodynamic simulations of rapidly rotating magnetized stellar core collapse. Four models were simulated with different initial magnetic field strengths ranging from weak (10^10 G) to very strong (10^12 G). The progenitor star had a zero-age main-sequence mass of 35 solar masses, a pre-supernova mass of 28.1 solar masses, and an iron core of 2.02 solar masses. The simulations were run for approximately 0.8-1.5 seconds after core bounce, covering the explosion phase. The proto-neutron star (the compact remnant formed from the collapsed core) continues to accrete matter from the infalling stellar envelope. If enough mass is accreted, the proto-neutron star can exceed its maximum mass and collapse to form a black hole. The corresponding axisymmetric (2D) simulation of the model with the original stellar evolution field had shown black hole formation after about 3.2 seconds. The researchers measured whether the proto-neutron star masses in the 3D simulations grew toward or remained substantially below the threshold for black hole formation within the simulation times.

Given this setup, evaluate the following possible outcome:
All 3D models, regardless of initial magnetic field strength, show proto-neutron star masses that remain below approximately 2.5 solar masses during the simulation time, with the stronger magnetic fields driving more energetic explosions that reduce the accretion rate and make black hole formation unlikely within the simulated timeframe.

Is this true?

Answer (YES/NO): YES